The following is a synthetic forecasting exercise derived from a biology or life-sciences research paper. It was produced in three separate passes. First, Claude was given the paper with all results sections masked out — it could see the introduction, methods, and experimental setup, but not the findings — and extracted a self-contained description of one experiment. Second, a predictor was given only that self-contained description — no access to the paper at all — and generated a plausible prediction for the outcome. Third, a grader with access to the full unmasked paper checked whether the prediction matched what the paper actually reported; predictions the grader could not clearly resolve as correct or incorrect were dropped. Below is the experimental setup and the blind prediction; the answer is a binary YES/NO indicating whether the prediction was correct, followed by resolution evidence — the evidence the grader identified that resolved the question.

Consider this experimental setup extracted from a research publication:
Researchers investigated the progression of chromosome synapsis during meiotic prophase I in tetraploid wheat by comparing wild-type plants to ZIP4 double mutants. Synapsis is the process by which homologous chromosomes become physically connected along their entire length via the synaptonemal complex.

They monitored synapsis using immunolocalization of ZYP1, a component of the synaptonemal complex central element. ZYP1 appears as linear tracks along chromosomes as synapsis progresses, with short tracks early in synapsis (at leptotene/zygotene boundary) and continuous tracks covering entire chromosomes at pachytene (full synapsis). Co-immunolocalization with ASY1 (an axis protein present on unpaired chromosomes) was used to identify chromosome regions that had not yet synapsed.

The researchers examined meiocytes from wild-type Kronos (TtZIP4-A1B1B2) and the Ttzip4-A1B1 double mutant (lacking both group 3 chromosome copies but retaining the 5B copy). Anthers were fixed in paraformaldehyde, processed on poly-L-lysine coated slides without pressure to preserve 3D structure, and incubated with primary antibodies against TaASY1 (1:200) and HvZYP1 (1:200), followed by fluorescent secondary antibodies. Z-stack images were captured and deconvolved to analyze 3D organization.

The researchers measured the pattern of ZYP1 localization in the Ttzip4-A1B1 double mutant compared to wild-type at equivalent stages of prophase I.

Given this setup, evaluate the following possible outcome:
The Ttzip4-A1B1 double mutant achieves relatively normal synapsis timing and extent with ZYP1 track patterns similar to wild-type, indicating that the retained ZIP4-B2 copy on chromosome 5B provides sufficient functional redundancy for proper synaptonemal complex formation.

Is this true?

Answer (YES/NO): YES